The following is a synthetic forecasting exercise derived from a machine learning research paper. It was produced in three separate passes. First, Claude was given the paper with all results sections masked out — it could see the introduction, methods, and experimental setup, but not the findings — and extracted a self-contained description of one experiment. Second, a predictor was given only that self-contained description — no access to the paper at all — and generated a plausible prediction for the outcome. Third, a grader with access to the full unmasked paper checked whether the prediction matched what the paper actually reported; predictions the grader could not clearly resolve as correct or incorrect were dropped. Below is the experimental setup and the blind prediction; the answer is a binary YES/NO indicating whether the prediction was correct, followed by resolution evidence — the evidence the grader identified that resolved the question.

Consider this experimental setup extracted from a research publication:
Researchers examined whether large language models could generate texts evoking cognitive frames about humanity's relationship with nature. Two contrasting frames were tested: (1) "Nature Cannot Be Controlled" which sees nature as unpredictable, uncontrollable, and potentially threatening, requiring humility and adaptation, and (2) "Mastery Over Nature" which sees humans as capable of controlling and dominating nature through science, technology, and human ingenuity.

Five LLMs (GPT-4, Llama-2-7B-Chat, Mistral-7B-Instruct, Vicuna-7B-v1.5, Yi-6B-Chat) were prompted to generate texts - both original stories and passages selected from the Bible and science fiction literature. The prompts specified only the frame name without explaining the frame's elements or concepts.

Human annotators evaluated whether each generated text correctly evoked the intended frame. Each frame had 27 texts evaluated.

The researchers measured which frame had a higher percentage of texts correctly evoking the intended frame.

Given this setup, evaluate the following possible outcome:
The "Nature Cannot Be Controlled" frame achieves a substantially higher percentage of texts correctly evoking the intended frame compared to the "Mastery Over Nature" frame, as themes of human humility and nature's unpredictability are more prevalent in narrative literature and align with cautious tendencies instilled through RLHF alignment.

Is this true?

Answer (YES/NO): NO